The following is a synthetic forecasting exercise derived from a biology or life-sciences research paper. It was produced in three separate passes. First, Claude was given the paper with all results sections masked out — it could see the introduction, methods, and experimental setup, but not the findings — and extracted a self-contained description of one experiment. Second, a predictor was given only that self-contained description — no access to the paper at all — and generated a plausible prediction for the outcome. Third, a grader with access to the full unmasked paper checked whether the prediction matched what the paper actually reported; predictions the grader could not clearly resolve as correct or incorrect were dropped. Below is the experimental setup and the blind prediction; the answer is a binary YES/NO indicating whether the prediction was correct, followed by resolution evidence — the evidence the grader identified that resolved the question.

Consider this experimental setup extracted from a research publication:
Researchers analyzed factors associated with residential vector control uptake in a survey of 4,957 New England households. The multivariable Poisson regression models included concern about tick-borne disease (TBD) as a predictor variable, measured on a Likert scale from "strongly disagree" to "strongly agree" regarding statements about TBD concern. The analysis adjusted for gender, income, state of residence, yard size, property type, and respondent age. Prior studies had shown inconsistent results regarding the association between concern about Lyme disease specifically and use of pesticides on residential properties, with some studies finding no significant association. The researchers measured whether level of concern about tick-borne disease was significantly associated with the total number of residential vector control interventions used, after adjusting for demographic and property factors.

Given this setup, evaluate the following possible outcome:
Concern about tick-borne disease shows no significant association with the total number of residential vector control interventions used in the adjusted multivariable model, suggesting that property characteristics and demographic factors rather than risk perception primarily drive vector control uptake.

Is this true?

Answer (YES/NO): NO